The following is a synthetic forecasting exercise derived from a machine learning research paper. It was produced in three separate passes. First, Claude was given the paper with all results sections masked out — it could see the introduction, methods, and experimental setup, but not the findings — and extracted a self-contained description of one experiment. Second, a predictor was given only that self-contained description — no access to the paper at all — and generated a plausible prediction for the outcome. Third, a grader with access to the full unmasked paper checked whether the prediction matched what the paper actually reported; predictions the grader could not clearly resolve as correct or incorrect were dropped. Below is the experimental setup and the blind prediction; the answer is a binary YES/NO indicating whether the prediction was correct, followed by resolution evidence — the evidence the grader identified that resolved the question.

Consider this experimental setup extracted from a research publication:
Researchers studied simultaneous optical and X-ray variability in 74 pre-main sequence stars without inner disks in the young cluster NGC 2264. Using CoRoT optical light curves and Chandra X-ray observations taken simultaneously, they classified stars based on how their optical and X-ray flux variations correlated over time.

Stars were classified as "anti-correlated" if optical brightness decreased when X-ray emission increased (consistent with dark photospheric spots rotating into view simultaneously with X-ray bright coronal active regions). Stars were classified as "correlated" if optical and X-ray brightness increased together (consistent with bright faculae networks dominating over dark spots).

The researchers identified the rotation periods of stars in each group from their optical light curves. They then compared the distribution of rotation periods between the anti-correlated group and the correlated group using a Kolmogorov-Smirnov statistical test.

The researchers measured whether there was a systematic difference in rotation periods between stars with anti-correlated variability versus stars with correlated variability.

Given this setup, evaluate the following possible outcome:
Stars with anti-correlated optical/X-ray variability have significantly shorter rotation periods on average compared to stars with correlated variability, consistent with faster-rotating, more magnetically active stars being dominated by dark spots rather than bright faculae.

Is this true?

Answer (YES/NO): NO